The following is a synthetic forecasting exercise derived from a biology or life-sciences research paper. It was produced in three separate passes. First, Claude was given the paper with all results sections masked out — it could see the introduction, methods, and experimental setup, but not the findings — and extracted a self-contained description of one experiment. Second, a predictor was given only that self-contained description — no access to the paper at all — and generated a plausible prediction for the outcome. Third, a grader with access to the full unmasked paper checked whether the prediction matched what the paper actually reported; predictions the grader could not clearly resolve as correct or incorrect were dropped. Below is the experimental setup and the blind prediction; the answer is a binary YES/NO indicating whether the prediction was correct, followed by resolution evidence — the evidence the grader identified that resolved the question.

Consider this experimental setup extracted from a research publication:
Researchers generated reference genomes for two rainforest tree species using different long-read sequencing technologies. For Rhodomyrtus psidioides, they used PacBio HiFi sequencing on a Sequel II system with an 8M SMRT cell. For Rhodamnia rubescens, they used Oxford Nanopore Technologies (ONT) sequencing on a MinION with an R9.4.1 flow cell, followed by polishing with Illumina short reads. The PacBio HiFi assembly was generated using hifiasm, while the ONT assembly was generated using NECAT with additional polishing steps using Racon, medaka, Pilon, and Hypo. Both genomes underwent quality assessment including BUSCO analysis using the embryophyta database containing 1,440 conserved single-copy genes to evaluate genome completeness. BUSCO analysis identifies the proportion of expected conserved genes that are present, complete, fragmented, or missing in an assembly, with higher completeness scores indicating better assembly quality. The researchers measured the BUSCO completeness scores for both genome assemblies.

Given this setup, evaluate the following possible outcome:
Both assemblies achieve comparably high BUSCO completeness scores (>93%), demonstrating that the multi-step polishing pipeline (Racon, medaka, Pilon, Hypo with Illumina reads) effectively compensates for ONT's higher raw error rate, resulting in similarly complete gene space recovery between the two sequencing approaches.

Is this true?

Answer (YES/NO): YES